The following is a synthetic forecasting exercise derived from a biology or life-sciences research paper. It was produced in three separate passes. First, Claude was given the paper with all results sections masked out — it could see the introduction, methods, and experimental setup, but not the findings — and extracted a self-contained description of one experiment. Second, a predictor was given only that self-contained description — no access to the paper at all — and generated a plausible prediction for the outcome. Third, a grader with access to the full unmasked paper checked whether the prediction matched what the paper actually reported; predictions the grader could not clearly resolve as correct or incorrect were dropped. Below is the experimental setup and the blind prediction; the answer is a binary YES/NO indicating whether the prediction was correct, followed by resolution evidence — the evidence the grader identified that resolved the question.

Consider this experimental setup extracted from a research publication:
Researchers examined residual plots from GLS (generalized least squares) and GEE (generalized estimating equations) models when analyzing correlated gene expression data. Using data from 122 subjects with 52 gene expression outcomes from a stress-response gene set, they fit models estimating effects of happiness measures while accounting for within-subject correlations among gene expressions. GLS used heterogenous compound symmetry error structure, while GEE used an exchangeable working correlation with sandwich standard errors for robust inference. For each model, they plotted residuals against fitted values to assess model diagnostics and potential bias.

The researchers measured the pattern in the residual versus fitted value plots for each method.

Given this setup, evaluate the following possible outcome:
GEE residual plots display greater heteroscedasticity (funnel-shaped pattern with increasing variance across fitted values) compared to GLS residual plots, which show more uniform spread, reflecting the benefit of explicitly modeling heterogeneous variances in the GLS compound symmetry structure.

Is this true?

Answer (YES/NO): NO